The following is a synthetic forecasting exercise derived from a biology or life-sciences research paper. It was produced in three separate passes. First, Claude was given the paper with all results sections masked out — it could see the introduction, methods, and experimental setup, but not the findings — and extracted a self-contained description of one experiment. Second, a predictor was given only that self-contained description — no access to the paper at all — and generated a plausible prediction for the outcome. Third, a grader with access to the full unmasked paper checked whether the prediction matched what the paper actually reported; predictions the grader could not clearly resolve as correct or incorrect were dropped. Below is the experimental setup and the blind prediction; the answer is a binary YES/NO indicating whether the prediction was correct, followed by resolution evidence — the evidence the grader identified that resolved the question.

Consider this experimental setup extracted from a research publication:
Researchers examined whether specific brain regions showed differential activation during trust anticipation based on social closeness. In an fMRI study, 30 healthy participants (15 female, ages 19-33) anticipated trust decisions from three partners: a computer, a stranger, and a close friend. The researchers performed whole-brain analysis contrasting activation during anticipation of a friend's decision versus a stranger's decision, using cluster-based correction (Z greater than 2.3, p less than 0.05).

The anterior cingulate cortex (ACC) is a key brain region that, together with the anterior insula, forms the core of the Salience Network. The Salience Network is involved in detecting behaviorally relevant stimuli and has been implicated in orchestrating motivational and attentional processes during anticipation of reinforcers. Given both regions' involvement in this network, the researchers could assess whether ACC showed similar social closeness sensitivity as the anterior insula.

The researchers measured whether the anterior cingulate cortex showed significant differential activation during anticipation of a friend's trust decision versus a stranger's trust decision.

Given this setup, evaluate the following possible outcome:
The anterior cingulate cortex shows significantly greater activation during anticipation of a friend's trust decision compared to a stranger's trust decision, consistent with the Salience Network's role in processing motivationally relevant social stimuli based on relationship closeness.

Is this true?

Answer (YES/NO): NO